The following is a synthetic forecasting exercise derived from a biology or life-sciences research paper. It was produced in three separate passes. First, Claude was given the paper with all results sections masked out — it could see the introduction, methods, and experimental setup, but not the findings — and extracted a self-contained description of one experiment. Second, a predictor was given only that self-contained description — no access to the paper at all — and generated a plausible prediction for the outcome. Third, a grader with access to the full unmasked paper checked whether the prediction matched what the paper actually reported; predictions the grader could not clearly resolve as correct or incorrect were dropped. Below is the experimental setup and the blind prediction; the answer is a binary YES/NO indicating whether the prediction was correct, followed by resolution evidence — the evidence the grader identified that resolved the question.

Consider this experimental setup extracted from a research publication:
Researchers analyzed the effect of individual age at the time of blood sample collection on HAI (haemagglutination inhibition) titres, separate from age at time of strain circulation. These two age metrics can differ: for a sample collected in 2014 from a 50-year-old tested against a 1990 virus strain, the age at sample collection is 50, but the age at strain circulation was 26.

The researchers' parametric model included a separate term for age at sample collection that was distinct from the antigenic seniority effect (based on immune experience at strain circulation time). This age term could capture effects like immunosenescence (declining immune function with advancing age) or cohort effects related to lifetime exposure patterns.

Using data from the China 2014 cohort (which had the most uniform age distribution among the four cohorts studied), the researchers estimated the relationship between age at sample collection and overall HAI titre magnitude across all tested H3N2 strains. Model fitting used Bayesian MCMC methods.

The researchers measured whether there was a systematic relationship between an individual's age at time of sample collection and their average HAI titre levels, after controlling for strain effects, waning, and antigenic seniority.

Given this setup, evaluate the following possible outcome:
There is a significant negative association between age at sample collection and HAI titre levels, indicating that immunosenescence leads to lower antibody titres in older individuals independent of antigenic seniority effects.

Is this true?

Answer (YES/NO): NO